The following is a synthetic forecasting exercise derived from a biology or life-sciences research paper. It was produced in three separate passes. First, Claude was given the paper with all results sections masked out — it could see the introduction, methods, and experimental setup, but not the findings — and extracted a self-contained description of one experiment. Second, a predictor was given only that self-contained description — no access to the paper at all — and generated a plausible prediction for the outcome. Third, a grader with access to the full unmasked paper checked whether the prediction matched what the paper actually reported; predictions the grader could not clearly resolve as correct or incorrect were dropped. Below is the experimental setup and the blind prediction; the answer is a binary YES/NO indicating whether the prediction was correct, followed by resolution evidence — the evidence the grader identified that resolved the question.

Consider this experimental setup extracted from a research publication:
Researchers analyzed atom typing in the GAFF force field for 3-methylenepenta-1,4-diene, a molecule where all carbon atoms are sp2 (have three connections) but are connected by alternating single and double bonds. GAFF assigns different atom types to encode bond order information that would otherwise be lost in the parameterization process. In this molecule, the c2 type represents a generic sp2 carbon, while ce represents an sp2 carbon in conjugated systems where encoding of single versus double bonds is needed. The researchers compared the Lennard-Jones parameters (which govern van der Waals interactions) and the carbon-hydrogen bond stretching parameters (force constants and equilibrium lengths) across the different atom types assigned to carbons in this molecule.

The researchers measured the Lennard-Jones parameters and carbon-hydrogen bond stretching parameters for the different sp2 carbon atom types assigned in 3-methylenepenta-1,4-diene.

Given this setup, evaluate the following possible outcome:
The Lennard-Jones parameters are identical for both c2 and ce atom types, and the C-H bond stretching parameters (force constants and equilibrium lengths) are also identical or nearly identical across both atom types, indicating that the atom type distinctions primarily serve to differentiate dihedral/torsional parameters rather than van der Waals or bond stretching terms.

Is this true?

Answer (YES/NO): YES